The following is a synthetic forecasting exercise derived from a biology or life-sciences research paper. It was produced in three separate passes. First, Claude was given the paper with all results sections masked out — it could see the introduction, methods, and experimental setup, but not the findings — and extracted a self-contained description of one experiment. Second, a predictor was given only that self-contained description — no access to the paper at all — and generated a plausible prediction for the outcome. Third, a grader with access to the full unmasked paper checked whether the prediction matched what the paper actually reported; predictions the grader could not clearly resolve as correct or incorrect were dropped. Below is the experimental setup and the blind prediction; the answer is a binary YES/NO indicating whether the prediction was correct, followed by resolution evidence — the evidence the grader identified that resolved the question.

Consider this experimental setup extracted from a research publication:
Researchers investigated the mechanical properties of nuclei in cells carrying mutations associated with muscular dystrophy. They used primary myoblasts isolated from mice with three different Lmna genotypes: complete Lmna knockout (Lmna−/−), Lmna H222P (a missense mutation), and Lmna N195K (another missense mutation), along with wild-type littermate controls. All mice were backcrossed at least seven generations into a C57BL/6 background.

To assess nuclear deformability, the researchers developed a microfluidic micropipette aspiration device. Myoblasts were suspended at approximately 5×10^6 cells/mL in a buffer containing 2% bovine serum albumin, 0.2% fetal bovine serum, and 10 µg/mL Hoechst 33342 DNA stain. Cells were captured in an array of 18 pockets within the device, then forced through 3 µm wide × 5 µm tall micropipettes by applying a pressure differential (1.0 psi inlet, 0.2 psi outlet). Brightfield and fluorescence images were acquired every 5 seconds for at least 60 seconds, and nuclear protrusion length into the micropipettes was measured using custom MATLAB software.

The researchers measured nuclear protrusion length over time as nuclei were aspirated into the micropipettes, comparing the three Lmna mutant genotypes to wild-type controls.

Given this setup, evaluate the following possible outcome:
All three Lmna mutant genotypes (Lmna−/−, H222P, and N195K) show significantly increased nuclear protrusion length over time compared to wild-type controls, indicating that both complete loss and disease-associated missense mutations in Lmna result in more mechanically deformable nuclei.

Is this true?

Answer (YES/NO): NO